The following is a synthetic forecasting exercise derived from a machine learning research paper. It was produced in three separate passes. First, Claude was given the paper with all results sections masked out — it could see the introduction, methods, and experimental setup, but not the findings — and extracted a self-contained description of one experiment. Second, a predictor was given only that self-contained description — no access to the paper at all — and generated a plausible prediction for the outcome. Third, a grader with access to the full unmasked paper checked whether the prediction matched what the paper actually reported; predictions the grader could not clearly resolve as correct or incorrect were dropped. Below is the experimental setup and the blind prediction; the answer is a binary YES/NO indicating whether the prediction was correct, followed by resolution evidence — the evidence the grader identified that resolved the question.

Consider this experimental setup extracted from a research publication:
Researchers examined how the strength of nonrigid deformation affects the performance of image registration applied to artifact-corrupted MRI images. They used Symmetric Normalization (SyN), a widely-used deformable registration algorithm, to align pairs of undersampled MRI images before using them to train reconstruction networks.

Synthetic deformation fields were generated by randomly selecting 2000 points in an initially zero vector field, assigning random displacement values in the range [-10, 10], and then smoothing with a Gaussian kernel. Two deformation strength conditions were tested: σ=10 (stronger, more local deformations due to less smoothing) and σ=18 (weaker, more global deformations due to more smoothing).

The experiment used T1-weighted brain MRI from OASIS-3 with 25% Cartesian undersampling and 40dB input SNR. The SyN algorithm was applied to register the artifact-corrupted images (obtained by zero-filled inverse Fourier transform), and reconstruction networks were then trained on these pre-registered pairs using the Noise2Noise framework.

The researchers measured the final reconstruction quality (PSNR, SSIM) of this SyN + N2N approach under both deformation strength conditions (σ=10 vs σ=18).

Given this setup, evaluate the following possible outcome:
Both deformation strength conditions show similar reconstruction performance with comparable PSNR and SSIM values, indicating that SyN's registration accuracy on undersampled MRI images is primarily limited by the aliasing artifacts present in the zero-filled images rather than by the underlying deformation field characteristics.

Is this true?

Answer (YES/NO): YES